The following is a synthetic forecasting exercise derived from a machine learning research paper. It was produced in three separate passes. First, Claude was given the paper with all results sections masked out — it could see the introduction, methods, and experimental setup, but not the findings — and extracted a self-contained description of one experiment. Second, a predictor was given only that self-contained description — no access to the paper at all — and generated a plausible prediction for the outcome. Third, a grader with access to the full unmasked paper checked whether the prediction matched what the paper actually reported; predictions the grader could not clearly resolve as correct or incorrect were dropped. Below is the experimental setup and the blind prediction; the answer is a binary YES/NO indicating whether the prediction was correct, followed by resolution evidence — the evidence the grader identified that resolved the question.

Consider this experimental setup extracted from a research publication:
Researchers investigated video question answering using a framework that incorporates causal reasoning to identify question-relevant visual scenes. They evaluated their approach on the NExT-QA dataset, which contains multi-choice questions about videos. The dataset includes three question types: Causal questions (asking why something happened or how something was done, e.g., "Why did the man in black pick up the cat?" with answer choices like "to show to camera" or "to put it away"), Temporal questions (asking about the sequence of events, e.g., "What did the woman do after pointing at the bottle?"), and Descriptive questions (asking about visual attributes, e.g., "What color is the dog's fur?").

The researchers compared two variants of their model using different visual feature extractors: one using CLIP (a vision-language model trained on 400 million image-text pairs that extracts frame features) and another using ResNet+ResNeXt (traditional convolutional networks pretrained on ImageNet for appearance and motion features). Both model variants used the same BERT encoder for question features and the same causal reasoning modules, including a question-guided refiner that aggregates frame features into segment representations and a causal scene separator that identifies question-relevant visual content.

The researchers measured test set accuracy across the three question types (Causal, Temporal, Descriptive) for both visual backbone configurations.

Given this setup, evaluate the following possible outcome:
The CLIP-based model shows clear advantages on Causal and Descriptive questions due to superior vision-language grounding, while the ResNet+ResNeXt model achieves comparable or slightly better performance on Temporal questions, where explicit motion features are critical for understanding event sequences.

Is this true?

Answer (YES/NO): NO